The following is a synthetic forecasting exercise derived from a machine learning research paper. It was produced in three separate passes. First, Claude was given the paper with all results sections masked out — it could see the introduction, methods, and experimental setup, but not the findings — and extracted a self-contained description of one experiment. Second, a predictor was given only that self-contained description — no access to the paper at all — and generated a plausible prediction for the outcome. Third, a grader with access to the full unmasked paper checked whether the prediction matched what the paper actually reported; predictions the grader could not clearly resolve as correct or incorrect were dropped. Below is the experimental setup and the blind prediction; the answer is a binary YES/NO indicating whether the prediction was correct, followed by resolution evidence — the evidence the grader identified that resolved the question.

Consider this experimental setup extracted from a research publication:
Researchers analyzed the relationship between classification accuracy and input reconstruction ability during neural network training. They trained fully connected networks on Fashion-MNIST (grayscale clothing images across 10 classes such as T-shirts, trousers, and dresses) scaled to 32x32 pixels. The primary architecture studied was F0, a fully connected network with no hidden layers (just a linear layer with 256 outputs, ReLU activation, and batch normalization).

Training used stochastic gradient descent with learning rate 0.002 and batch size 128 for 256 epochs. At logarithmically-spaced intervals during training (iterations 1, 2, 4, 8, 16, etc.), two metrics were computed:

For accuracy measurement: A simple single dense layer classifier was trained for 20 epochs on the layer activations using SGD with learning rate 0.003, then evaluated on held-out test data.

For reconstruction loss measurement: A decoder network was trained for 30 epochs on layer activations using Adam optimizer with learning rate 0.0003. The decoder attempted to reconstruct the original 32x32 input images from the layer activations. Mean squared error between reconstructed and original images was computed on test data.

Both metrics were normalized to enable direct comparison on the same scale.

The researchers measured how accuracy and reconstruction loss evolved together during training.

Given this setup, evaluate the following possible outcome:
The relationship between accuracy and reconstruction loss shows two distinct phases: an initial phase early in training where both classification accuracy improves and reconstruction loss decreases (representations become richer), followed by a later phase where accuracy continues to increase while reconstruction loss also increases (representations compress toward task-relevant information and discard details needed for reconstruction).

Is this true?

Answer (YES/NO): YES